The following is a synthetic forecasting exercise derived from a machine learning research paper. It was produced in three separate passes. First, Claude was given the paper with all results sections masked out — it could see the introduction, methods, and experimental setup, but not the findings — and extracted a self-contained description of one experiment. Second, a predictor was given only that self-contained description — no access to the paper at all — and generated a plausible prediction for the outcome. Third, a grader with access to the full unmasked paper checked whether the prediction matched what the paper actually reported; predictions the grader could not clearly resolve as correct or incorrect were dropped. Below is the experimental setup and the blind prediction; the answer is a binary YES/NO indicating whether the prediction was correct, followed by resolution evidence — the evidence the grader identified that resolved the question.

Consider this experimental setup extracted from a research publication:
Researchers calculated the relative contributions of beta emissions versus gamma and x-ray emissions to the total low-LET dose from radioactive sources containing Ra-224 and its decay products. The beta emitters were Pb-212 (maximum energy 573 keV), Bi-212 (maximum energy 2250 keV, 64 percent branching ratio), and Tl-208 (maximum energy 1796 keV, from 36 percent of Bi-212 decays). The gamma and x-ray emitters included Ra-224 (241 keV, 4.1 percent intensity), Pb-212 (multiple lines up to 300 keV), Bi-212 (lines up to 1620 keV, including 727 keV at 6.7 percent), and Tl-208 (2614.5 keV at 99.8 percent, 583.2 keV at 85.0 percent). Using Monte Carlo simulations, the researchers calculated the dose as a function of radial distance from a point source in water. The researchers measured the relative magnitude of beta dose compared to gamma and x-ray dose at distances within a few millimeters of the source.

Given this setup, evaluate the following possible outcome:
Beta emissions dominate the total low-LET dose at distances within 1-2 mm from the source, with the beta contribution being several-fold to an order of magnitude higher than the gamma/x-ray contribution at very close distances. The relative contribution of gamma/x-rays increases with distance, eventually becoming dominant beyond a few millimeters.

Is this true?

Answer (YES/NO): NO